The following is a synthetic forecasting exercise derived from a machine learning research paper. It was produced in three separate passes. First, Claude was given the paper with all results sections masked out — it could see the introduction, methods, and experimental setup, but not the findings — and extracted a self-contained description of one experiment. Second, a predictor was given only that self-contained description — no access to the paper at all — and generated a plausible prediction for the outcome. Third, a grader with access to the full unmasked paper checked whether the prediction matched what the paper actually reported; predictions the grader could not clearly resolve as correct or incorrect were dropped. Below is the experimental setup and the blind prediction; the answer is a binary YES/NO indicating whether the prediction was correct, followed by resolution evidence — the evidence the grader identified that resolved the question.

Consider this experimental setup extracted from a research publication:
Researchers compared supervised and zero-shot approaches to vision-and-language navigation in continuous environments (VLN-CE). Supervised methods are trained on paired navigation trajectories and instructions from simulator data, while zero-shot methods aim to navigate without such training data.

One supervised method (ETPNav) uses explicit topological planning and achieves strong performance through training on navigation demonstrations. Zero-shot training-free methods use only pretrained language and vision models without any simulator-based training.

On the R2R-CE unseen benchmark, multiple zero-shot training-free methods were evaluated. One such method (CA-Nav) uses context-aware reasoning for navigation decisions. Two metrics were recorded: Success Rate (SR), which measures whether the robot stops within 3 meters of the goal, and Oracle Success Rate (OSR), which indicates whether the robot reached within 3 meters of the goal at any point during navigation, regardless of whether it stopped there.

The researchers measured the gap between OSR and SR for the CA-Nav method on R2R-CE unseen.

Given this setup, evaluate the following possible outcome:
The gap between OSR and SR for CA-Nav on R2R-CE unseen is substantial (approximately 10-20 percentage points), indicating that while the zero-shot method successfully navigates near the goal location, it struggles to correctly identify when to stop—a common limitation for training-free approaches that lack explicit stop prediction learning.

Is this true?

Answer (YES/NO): NO